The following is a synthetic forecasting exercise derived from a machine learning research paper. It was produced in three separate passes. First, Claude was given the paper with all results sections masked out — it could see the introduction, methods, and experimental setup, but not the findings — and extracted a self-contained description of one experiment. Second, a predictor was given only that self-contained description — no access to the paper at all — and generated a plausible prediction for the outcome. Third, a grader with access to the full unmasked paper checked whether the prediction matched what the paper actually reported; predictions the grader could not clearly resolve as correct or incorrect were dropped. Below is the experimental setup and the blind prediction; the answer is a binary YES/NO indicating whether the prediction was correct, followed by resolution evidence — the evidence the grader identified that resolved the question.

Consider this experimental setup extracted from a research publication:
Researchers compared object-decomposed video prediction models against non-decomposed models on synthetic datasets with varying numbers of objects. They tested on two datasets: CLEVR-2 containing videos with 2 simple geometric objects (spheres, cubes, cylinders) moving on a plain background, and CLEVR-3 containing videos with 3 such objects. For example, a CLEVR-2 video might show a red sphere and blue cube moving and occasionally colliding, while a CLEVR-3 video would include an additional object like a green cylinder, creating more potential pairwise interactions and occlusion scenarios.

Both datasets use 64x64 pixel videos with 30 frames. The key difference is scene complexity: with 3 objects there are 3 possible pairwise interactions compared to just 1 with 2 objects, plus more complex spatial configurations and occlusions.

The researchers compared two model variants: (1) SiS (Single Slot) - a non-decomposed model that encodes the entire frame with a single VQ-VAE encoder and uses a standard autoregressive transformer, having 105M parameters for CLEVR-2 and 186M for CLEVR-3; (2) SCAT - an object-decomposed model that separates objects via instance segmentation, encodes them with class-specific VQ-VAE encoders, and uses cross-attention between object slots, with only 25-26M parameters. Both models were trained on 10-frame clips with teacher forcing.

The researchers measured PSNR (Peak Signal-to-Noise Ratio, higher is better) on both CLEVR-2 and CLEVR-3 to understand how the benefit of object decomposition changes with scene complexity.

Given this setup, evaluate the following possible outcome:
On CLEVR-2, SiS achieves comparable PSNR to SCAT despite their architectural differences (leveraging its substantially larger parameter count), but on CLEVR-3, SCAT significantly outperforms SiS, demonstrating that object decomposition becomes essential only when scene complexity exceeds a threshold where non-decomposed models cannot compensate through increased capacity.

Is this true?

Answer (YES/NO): YES